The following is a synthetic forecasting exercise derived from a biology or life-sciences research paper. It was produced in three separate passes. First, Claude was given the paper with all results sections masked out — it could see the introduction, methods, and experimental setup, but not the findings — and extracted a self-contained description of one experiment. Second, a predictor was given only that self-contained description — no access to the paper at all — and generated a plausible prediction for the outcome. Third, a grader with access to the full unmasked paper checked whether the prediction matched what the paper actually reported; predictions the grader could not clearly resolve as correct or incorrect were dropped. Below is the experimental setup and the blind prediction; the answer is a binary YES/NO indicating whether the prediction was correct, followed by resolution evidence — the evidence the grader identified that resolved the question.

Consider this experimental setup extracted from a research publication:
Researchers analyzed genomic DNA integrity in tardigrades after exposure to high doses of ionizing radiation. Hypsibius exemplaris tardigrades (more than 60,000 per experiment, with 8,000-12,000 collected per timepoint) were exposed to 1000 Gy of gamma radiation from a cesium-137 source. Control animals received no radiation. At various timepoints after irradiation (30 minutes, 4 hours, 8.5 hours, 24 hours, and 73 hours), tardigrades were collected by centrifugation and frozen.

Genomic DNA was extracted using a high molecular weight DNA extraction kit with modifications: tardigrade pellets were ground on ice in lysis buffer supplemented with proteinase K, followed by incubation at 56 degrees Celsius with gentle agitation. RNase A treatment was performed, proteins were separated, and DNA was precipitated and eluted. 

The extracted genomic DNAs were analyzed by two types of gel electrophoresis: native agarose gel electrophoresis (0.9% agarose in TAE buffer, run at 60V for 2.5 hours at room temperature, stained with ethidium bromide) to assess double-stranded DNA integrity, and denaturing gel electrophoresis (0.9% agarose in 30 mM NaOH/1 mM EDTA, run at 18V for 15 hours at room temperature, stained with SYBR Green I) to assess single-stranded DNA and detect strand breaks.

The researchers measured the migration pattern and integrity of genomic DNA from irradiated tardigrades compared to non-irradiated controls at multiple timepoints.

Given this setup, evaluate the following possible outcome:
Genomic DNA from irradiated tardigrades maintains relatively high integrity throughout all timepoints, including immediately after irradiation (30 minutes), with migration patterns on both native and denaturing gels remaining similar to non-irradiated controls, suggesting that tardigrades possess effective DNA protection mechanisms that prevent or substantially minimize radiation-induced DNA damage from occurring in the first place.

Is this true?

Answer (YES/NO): NO